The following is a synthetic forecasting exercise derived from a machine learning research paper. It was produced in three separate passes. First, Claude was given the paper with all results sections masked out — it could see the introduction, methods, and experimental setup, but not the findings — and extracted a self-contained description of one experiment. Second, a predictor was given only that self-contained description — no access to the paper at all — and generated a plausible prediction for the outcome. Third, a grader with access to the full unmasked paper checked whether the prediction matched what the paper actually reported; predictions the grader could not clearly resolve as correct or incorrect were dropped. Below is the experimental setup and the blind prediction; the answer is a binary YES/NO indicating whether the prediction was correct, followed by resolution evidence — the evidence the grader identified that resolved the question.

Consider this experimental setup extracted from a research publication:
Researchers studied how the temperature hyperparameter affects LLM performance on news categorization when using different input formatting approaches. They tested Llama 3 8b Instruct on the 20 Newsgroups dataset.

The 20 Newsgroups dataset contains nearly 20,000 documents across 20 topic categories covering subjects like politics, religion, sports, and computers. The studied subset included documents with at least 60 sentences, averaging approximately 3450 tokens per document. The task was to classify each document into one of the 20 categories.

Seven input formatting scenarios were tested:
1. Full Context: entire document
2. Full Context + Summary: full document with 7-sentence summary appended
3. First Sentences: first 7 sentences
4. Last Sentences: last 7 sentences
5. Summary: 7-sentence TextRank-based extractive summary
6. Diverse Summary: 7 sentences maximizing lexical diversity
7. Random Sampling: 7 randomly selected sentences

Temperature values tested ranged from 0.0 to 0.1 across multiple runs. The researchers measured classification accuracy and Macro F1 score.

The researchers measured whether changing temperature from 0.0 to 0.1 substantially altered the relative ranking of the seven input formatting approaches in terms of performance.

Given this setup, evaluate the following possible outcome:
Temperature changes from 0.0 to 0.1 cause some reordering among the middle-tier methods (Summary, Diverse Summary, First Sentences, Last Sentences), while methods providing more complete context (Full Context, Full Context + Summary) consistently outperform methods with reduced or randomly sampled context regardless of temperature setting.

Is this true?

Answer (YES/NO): NO